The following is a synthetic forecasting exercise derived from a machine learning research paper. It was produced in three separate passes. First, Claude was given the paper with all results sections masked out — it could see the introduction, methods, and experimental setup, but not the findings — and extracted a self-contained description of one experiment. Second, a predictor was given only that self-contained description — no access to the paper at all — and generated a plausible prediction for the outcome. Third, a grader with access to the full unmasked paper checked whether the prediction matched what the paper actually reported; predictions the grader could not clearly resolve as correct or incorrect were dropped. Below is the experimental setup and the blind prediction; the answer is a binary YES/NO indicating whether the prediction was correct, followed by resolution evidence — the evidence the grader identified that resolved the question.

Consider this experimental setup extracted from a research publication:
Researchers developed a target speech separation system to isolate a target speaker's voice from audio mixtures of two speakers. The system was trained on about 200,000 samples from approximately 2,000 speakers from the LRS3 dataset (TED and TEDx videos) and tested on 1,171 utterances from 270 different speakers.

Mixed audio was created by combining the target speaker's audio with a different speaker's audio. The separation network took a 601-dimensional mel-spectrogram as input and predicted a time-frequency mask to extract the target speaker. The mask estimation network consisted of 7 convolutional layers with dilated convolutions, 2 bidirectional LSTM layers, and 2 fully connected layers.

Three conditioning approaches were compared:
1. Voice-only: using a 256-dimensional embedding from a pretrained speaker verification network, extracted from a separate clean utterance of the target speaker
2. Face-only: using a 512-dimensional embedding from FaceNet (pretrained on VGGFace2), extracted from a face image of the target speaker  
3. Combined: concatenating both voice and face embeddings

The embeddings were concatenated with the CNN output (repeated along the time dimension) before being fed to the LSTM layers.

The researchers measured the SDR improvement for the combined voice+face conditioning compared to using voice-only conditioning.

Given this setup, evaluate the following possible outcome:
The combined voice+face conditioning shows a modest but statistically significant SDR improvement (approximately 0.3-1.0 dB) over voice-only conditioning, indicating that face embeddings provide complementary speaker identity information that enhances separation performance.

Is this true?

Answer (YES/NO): YES